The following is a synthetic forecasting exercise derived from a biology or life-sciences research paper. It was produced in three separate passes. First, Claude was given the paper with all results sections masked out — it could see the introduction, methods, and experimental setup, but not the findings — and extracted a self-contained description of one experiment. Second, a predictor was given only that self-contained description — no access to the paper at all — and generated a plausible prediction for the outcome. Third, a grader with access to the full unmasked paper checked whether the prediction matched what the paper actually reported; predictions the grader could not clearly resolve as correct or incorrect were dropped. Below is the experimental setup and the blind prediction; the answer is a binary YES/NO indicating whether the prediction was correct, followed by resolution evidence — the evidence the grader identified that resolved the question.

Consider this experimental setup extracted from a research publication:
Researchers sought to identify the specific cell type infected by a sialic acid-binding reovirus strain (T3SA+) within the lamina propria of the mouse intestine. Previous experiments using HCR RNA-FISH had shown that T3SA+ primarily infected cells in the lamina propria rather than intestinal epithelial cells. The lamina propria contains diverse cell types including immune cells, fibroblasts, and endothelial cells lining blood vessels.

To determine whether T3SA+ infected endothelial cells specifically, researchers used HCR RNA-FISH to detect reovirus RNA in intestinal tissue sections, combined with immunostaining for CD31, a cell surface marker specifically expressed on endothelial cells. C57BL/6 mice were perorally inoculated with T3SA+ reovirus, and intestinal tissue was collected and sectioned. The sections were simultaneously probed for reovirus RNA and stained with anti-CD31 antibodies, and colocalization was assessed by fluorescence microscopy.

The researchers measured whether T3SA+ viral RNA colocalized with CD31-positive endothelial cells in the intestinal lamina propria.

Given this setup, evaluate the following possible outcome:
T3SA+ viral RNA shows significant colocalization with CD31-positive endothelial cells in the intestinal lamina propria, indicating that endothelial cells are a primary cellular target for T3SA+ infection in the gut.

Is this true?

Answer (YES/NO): YES